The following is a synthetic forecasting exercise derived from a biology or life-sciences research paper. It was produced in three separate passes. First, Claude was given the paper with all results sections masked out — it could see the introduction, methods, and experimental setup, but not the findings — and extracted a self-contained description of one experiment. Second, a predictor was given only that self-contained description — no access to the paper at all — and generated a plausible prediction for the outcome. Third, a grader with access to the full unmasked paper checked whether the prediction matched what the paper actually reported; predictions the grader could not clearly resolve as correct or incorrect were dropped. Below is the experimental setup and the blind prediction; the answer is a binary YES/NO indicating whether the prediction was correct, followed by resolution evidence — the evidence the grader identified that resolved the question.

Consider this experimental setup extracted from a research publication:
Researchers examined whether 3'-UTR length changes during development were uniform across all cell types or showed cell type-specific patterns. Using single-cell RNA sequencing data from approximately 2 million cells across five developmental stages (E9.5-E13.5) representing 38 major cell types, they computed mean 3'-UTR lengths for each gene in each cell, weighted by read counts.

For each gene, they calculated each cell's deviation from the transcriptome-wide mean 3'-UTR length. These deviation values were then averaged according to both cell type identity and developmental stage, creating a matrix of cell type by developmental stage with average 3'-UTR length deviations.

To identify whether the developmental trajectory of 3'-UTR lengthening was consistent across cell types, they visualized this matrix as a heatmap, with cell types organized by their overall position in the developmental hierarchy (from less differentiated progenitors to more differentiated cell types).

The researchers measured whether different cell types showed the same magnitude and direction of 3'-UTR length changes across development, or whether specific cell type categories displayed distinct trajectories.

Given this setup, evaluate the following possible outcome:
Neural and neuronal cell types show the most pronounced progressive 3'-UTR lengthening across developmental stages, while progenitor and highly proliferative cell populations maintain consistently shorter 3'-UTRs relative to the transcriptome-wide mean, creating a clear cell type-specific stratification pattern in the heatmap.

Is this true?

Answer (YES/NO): YES